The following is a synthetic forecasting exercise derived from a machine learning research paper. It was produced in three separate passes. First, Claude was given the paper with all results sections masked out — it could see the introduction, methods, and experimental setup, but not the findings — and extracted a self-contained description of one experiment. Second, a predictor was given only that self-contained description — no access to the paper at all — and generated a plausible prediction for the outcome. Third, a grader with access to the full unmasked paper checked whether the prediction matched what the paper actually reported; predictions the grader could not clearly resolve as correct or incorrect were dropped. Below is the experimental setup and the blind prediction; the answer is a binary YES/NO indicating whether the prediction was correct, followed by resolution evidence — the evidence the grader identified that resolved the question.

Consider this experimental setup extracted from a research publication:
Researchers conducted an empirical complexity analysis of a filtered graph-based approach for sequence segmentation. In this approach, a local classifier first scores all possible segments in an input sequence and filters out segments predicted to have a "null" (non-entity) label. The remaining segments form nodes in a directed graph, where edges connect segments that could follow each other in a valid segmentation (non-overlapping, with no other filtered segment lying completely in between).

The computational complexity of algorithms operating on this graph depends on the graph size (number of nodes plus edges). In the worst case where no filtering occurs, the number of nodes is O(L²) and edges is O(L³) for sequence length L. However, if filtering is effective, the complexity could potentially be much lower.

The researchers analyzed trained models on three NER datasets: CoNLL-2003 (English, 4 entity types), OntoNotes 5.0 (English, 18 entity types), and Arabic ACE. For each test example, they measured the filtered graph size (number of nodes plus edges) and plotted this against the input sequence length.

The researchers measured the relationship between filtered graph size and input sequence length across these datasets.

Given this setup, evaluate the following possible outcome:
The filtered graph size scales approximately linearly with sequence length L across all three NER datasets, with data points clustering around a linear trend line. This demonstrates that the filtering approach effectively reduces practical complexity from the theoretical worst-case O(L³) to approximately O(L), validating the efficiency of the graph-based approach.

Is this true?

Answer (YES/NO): YES